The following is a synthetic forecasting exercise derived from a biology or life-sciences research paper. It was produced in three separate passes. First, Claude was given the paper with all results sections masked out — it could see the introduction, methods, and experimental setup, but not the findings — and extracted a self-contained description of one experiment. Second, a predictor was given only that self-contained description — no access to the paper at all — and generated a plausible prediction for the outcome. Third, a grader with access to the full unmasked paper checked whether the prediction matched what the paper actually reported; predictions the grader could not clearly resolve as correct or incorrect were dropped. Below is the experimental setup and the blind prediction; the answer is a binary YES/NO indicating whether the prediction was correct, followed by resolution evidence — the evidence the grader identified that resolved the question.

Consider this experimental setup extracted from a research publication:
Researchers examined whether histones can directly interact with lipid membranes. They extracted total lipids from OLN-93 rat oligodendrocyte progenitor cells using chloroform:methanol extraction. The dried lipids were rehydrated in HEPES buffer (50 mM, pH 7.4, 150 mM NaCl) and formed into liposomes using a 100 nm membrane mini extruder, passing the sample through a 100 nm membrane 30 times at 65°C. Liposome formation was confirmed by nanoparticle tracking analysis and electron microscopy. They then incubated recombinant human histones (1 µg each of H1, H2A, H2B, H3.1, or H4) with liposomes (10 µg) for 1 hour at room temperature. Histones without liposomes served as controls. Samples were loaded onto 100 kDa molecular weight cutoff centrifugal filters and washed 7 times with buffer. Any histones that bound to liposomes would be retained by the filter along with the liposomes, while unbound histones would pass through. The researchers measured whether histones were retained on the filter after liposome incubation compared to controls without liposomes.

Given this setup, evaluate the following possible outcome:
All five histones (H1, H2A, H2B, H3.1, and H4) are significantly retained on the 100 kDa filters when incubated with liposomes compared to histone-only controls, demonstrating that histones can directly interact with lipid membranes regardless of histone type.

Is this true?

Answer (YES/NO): YES